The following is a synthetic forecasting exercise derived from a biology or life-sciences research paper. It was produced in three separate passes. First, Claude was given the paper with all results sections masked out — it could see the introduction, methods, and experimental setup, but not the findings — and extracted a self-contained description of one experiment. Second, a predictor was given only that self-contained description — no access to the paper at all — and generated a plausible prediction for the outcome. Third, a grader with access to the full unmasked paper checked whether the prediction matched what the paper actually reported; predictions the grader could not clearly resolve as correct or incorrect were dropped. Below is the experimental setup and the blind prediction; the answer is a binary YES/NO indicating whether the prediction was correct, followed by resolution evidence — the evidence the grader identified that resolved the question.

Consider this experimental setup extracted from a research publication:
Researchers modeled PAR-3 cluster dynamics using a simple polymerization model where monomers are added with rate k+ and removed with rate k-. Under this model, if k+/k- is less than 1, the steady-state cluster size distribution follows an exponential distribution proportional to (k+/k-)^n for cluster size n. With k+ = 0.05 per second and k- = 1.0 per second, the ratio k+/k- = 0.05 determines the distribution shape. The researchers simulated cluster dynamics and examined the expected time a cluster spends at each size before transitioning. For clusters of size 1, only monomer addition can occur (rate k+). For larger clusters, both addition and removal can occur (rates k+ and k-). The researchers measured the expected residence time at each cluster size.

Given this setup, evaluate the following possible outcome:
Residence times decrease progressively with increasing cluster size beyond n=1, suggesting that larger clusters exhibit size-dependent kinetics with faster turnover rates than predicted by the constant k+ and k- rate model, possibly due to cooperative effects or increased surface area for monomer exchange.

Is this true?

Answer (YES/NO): NO